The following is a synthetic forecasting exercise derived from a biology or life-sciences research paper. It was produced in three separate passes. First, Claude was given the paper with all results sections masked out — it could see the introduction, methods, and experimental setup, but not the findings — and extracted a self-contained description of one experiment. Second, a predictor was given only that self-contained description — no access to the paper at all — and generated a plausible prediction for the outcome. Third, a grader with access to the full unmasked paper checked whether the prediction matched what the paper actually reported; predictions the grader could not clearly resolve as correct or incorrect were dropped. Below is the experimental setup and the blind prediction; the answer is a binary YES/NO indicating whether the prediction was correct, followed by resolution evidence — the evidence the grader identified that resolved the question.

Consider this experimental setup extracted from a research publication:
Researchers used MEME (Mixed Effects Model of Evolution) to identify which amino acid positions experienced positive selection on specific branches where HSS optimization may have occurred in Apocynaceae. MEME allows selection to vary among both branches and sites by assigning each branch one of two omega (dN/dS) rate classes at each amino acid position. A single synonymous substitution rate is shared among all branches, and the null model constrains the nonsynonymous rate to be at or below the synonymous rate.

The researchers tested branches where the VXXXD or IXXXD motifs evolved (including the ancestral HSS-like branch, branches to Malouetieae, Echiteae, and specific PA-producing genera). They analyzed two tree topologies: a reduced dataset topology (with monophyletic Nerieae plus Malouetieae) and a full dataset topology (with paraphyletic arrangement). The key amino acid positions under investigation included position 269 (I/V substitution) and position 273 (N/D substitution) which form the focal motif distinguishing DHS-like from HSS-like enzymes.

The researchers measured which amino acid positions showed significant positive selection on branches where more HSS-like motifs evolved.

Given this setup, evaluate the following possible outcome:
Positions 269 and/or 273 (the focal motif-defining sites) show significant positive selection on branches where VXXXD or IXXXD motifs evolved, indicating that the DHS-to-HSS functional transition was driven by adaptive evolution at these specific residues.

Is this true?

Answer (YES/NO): YES